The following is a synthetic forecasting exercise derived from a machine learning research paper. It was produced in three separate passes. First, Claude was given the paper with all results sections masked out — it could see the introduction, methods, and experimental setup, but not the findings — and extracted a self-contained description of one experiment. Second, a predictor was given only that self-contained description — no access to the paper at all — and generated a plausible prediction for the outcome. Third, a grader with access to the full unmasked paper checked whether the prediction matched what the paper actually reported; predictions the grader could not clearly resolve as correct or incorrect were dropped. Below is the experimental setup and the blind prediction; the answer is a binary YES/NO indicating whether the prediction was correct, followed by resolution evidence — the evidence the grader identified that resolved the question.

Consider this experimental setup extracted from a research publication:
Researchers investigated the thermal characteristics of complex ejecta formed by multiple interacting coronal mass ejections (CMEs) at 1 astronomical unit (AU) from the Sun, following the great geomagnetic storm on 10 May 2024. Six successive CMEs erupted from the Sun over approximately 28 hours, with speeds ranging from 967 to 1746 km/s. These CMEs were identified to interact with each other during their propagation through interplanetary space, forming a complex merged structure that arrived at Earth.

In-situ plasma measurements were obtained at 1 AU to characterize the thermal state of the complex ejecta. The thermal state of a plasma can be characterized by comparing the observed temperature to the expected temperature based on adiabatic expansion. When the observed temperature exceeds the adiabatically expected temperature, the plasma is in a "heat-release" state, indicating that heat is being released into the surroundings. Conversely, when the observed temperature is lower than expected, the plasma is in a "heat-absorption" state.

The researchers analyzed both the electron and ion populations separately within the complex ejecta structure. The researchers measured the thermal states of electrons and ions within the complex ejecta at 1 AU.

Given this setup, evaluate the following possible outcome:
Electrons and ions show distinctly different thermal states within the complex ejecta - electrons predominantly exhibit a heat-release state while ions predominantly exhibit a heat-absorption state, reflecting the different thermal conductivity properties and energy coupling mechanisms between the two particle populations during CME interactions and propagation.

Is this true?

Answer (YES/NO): YES